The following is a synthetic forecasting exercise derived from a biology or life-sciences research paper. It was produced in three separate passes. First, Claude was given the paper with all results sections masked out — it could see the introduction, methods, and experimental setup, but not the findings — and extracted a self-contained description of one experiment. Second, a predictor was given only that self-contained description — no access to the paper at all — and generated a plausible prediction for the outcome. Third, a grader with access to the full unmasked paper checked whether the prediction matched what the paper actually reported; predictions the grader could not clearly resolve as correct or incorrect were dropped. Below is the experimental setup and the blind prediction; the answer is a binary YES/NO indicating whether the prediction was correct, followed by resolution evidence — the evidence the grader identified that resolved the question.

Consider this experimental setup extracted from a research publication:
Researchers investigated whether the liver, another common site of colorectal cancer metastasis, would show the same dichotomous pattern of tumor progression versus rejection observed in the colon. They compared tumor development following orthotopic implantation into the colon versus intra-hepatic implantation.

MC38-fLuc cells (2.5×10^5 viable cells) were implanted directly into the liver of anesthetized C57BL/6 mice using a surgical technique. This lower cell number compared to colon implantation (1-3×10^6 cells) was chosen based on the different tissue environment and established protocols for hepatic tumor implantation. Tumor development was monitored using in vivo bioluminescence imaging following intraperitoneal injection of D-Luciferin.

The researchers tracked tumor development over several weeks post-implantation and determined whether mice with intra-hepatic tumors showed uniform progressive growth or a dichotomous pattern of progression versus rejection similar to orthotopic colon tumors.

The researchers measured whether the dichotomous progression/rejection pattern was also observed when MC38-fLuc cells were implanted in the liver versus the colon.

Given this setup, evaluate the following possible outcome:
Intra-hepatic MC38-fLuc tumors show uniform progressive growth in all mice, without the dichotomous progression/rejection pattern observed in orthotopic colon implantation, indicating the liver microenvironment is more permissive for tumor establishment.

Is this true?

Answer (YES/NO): YES